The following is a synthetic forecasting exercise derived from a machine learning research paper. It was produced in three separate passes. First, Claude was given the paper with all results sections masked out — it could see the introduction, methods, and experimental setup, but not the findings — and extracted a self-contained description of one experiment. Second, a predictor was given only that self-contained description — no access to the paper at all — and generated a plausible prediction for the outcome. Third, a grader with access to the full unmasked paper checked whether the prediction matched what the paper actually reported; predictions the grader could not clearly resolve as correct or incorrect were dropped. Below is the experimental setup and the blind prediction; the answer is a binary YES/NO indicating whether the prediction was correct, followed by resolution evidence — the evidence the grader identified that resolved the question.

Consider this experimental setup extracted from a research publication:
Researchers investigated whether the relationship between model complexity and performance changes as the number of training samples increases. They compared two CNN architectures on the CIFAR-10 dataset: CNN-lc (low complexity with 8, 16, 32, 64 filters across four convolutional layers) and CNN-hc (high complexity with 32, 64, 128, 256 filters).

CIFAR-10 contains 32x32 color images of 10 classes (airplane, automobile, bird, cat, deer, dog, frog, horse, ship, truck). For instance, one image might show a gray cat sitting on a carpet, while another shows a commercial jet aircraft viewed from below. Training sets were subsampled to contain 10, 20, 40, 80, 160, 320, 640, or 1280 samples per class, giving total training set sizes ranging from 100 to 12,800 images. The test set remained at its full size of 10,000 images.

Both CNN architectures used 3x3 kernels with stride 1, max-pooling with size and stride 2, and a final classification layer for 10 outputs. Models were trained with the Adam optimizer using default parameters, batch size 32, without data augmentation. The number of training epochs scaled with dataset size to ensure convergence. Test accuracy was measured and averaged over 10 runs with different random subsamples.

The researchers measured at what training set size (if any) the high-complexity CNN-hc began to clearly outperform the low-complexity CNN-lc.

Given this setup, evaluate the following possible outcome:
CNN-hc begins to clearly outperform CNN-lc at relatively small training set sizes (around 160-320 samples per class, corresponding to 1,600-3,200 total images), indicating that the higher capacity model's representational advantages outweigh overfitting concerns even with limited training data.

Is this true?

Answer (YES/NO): NO